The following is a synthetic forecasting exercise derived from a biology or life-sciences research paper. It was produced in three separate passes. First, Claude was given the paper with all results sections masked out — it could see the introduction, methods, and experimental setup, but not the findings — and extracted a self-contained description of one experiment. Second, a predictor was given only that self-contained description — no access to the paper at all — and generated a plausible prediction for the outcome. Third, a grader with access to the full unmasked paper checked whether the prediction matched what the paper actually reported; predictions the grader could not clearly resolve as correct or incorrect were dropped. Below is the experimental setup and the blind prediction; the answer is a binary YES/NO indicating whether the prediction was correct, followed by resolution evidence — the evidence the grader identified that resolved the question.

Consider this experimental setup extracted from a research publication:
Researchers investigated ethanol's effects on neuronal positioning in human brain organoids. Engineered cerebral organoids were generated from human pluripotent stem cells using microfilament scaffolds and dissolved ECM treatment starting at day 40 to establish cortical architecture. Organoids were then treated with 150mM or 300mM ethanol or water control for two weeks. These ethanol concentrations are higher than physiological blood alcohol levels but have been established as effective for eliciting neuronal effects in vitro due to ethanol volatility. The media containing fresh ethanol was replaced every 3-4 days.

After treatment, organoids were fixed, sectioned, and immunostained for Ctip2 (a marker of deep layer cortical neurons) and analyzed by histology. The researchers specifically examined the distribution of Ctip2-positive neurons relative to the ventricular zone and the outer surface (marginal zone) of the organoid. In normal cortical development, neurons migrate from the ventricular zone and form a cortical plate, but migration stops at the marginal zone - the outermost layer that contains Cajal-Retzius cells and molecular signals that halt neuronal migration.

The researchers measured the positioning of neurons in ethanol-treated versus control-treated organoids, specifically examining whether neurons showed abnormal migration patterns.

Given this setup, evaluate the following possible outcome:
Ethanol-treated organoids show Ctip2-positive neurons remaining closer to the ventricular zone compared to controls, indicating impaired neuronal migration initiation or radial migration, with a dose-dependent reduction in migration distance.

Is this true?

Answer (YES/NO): NO